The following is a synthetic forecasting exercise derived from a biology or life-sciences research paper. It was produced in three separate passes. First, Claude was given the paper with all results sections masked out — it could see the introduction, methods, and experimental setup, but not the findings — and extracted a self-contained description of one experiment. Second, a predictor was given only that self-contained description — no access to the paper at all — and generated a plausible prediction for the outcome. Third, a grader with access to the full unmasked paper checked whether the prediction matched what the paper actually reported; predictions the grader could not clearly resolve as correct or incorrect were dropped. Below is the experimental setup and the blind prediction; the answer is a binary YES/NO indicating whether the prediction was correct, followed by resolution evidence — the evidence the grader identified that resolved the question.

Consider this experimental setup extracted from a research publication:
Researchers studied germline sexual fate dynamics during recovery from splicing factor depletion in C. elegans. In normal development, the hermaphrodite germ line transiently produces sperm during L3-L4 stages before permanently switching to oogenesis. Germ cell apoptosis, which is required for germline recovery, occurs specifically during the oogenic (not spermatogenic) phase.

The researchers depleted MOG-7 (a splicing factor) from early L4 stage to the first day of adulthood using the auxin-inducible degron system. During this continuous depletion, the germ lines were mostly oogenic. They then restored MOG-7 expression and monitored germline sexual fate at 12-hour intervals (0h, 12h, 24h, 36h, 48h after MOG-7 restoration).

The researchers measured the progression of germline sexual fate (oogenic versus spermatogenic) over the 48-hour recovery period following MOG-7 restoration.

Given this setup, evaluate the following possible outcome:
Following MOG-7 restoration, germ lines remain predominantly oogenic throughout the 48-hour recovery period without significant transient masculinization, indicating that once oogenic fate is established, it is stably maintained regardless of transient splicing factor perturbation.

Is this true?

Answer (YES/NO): NO